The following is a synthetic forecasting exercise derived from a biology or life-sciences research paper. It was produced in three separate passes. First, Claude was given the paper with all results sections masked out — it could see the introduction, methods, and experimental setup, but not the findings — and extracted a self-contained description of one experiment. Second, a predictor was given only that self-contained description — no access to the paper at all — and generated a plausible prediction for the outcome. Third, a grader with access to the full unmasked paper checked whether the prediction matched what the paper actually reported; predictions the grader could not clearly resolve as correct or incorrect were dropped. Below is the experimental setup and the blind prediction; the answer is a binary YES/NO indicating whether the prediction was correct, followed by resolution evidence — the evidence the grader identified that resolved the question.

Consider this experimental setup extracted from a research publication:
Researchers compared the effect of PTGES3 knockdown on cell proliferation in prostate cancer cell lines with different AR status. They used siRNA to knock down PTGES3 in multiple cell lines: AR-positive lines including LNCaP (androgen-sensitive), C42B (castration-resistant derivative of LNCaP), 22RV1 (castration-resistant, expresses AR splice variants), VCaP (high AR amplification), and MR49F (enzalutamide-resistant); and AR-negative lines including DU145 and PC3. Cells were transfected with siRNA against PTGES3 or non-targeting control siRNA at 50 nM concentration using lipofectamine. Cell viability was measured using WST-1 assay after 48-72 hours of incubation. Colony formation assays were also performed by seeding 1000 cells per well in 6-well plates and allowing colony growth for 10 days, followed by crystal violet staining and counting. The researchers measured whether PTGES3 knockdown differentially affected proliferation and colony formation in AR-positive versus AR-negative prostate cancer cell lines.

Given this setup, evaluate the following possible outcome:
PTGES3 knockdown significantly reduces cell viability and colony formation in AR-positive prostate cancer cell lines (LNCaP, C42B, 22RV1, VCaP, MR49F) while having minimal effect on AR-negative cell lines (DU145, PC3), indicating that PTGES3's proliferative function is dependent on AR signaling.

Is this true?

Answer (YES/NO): YES